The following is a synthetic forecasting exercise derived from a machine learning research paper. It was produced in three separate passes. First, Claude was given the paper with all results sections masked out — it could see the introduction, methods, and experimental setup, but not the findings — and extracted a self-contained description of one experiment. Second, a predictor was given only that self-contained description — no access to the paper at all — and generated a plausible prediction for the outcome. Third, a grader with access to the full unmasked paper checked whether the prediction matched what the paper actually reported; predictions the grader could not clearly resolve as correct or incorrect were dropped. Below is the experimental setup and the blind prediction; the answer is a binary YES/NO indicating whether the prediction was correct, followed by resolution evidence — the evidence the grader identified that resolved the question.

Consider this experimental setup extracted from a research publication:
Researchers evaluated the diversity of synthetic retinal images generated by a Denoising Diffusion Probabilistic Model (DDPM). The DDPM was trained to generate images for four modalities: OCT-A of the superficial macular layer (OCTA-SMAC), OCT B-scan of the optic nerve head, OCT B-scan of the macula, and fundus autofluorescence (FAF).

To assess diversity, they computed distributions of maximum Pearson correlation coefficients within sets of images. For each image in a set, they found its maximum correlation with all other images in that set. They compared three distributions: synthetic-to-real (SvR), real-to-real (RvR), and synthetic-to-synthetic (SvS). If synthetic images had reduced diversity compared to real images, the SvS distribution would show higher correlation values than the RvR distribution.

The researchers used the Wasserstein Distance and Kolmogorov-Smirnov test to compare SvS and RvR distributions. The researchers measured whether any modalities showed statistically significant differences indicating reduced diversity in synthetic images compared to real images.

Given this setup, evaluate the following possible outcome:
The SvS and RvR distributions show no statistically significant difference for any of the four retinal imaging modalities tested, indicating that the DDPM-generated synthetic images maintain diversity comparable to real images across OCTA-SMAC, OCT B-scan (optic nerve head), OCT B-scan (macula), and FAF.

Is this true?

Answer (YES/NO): NO